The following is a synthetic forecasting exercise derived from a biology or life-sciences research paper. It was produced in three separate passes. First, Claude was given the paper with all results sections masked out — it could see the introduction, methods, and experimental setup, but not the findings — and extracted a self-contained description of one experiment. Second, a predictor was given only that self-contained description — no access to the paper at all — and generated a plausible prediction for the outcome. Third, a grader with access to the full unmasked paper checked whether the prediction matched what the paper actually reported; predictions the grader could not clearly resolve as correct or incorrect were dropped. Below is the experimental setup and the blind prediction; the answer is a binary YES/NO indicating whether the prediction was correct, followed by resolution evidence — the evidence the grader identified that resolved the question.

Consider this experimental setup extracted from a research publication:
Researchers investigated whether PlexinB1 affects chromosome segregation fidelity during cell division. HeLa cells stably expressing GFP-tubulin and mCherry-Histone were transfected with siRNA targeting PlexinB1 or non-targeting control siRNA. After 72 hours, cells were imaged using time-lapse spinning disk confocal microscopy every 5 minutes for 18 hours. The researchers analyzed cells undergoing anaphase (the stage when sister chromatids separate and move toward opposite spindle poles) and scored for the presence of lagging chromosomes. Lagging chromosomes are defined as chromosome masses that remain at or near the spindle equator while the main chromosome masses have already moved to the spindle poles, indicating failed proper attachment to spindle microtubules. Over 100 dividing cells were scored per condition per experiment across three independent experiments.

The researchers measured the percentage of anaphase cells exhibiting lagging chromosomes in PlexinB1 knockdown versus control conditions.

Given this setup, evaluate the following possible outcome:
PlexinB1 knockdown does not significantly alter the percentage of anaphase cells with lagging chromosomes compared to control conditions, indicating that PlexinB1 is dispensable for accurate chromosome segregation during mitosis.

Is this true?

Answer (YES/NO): NO